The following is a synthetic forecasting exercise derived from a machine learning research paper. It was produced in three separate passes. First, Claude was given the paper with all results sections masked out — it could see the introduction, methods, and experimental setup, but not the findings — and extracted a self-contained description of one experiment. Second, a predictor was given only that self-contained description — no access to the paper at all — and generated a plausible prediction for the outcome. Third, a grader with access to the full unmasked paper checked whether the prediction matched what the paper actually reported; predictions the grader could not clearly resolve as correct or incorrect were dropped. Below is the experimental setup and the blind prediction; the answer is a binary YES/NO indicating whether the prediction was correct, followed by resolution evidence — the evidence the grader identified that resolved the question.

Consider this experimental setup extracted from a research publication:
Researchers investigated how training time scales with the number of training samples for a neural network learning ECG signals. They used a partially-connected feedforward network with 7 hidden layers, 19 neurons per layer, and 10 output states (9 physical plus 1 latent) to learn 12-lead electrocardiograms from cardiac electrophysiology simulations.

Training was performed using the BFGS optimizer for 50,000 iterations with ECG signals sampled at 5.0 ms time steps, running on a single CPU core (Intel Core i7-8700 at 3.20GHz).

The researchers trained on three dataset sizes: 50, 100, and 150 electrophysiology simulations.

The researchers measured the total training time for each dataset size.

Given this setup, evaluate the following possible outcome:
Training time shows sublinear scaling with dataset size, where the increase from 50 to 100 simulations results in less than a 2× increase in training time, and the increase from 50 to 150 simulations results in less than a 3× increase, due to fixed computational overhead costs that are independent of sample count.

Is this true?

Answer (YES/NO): NO